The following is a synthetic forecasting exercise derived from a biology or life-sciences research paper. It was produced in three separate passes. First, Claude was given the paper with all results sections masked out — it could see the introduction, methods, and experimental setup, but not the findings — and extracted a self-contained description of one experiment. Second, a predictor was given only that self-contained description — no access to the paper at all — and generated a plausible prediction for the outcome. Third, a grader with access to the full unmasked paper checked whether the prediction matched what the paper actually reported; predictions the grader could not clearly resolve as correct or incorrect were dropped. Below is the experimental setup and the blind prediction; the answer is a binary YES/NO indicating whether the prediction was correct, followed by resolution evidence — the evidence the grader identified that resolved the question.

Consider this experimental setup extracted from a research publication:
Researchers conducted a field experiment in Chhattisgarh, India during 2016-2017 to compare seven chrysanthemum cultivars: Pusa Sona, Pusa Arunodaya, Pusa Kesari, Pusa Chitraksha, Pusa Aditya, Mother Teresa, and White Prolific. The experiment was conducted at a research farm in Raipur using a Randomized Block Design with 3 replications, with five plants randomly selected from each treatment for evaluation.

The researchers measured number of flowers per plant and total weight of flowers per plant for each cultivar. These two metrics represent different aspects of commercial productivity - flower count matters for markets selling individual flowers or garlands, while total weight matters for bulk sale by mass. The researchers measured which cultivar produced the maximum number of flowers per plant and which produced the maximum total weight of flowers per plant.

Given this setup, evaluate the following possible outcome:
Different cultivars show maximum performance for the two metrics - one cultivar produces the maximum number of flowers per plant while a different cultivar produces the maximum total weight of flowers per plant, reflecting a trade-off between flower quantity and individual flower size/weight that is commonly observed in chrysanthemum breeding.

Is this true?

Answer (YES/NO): YES